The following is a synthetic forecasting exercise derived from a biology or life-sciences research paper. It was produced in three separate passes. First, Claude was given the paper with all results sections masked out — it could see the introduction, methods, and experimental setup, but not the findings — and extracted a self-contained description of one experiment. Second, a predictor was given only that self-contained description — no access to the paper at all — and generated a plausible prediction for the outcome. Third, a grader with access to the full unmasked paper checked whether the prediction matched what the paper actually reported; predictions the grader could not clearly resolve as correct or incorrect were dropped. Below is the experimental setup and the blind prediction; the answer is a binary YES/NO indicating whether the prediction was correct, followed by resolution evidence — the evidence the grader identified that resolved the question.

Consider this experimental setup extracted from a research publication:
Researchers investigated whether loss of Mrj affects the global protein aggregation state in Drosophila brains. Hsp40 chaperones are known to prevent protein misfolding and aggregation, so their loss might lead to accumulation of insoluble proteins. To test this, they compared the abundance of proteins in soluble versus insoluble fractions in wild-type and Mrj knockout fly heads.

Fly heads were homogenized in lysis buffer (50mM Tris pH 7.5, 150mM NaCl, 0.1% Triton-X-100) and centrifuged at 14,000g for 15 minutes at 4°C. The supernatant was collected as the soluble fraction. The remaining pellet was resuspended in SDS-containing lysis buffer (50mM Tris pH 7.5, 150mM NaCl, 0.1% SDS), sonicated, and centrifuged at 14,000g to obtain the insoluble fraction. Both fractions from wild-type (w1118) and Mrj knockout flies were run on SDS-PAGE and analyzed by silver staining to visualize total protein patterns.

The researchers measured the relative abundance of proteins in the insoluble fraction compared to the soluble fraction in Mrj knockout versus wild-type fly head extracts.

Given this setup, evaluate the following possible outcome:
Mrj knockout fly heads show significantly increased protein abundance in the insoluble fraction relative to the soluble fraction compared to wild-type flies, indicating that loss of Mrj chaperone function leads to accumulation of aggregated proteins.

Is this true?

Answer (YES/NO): NO